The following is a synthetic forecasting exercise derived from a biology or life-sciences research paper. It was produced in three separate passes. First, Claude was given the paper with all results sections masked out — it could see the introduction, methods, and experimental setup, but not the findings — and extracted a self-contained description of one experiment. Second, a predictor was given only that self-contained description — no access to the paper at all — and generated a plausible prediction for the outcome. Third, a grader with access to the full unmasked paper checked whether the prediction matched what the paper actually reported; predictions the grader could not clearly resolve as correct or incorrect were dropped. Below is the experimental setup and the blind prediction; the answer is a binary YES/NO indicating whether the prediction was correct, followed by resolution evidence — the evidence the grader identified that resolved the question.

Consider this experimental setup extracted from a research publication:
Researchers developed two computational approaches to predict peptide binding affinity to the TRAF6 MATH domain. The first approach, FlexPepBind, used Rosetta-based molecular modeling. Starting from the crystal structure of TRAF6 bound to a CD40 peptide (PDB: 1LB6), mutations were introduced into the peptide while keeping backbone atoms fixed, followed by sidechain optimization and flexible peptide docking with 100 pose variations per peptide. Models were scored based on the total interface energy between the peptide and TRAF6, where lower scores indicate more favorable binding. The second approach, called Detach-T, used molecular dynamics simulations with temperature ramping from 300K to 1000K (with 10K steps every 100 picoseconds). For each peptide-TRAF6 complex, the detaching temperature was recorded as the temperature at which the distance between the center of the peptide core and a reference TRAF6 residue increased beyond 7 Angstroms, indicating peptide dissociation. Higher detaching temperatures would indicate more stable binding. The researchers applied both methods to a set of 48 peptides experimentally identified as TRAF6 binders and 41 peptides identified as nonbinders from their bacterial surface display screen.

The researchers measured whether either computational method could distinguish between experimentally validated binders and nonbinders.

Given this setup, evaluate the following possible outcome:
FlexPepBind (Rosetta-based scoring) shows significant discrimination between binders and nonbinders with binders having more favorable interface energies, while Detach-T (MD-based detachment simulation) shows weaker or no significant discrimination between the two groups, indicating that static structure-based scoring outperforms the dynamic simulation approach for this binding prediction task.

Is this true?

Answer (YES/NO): NO